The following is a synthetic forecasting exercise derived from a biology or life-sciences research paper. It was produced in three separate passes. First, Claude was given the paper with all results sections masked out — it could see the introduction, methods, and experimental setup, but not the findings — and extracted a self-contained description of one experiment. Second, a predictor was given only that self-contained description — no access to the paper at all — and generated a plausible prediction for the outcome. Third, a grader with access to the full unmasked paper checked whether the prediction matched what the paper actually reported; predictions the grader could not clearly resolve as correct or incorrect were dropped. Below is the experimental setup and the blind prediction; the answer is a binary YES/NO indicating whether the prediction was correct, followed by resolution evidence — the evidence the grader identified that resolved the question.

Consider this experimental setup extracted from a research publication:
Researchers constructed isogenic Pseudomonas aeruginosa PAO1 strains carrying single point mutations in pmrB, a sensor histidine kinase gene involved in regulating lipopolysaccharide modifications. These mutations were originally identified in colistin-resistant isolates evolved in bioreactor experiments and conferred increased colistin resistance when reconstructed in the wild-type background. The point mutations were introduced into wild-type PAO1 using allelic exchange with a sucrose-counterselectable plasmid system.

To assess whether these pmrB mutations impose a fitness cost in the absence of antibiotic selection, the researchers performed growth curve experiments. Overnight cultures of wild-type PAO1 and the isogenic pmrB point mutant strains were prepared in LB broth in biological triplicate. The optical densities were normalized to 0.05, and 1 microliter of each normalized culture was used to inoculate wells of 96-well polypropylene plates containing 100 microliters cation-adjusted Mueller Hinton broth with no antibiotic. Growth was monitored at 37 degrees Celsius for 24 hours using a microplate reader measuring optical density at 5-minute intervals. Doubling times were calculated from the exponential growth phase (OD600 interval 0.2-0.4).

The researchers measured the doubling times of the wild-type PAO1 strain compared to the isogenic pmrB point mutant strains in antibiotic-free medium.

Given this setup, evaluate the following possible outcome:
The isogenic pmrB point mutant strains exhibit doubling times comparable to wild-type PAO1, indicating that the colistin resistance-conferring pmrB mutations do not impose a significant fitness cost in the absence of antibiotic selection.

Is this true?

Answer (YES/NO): NO